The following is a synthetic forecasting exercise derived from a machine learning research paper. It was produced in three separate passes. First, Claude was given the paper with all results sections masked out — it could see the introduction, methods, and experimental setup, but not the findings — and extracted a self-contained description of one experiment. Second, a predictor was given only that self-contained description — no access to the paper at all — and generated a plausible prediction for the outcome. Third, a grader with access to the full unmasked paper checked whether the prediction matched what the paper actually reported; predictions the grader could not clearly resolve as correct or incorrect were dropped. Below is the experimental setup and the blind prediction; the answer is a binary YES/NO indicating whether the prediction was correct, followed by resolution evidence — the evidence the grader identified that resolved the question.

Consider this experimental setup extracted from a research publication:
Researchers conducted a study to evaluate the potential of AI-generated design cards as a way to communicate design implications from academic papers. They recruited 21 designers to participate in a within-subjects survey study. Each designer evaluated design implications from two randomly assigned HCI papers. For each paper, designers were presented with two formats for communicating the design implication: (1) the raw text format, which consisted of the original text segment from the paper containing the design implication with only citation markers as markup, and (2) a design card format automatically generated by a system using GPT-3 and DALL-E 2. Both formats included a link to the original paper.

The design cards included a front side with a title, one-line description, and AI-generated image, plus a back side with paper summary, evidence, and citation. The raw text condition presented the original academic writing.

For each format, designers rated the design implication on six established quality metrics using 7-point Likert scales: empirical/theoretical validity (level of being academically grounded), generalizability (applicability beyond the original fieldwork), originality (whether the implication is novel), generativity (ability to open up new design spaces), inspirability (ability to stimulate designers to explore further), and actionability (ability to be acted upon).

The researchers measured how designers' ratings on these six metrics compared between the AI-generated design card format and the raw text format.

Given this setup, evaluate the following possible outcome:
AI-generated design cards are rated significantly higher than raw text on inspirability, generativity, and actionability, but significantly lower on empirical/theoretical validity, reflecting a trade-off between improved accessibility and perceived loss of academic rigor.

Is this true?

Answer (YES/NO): NO